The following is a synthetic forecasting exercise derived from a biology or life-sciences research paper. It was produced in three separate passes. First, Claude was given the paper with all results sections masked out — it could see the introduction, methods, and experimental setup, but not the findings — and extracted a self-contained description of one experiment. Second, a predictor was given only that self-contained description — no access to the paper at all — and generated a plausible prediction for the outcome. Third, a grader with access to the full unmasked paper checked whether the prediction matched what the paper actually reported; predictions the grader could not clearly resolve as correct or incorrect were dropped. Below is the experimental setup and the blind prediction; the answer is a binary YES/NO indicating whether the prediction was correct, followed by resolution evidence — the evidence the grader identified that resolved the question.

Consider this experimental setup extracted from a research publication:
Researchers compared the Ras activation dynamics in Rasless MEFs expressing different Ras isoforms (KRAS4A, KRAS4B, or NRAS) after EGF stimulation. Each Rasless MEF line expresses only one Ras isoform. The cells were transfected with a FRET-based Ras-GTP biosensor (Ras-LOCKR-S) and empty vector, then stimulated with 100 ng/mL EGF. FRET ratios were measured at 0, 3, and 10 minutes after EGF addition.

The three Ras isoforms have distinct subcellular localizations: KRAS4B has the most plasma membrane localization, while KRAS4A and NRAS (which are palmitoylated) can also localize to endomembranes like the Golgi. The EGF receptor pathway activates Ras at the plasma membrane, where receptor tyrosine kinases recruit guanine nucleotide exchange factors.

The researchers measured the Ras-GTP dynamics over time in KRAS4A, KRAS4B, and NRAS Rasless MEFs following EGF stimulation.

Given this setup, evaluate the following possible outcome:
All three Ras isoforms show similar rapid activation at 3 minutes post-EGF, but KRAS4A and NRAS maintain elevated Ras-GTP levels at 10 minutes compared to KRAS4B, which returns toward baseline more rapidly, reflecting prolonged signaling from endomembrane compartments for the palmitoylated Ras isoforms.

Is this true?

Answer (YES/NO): NO